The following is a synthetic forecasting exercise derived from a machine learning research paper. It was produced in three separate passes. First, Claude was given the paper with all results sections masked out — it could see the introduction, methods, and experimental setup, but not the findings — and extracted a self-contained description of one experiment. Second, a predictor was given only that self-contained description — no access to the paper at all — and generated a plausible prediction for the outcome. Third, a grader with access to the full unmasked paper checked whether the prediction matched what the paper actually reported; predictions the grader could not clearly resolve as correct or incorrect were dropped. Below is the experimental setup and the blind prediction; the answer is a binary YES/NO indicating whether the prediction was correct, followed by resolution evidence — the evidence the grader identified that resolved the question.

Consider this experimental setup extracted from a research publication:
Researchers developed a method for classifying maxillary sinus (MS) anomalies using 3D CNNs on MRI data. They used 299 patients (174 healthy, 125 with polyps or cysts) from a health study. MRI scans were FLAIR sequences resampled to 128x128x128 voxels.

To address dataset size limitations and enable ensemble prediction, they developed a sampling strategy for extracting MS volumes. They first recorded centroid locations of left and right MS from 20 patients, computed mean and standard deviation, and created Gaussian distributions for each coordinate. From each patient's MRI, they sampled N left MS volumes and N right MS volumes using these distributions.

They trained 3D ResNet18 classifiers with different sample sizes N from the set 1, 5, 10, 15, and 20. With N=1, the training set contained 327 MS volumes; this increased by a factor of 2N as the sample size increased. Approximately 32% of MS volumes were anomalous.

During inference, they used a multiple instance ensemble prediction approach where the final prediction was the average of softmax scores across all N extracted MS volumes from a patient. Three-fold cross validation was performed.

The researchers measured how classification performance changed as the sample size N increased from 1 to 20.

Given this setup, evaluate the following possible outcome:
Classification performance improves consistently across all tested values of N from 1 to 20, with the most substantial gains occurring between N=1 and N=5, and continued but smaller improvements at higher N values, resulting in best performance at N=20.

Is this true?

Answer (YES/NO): NO